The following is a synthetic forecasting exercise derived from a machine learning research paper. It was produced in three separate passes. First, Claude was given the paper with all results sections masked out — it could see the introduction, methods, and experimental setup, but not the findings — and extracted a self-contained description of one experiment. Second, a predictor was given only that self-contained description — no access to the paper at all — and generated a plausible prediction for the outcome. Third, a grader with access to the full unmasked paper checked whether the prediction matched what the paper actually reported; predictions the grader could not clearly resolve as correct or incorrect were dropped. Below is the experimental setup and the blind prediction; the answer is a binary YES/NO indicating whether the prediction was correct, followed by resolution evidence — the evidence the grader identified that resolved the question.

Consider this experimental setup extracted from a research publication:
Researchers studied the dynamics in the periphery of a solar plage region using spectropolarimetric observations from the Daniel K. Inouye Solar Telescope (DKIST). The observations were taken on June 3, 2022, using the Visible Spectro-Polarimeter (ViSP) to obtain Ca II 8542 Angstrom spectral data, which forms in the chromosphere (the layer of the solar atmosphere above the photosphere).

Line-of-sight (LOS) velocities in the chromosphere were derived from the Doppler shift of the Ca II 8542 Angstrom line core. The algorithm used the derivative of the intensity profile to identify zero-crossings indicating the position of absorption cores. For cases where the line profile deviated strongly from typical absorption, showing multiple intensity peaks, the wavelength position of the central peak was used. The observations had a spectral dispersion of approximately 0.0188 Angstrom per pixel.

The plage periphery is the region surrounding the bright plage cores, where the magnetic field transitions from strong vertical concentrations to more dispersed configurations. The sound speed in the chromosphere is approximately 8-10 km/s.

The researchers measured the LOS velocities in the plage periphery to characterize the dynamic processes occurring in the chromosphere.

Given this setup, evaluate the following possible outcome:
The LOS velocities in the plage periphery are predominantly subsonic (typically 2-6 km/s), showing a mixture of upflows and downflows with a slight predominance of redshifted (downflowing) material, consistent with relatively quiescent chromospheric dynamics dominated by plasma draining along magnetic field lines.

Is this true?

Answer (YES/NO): NO